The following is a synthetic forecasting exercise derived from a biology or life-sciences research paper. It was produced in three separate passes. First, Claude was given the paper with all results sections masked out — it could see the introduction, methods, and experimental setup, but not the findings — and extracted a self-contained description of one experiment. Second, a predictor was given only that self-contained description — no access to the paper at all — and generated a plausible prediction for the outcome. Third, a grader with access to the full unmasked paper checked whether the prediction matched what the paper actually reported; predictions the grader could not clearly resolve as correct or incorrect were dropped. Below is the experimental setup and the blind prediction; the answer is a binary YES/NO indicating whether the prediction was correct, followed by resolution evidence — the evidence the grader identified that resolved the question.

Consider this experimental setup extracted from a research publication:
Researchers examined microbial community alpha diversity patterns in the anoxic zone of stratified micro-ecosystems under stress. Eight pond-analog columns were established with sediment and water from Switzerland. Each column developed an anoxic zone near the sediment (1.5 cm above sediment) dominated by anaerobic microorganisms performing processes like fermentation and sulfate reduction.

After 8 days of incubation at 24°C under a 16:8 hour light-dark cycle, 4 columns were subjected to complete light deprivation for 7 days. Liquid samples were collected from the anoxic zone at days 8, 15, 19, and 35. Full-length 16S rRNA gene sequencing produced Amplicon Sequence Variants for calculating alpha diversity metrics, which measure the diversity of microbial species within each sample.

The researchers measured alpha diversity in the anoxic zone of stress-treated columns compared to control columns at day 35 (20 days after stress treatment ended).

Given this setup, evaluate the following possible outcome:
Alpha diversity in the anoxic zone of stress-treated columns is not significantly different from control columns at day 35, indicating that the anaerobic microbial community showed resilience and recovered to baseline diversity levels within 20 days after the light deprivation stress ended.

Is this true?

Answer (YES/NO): YES